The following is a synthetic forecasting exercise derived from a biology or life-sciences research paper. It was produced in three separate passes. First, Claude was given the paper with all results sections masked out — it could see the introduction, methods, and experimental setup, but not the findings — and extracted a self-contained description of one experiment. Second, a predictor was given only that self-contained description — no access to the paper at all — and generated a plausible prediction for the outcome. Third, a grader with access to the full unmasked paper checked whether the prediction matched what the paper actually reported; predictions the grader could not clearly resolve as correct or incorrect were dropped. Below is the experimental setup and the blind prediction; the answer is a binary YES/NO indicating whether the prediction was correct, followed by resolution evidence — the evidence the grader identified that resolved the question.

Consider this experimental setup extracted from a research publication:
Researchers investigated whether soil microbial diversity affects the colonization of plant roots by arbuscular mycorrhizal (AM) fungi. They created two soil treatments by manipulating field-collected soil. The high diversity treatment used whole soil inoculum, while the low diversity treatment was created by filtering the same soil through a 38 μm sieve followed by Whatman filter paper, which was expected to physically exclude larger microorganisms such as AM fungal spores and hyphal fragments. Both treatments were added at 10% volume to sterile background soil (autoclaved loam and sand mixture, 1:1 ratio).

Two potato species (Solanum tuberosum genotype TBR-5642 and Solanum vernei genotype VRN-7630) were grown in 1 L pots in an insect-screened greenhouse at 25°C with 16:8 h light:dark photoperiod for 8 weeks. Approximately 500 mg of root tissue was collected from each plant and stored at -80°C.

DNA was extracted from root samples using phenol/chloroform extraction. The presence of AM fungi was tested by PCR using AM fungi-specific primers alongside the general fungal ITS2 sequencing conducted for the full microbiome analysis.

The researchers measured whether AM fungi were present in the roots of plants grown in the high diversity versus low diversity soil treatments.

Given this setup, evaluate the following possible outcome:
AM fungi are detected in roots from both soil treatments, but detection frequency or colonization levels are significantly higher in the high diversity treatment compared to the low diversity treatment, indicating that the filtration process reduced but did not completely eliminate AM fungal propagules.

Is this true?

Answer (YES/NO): NO